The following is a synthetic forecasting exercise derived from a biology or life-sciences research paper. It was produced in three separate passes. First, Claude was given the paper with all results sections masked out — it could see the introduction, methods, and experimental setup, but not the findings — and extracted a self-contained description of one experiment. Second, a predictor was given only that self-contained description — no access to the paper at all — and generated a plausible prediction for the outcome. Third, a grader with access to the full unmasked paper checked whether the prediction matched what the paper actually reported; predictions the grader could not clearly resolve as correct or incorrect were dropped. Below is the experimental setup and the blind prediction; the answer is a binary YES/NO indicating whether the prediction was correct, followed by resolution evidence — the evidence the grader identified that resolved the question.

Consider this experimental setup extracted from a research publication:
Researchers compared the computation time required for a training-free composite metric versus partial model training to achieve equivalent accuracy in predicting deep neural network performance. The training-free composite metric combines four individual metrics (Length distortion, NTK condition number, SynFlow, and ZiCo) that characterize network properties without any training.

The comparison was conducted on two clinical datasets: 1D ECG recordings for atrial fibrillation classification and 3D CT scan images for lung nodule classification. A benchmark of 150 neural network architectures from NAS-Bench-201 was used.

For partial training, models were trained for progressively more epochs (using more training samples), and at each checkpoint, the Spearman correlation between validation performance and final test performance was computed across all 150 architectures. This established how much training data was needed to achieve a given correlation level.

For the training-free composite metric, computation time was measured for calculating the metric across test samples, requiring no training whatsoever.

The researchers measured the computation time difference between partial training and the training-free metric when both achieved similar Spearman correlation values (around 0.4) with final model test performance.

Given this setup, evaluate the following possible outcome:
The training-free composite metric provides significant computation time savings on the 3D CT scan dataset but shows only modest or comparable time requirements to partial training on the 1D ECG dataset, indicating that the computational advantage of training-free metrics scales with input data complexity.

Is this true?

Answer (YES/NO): NO